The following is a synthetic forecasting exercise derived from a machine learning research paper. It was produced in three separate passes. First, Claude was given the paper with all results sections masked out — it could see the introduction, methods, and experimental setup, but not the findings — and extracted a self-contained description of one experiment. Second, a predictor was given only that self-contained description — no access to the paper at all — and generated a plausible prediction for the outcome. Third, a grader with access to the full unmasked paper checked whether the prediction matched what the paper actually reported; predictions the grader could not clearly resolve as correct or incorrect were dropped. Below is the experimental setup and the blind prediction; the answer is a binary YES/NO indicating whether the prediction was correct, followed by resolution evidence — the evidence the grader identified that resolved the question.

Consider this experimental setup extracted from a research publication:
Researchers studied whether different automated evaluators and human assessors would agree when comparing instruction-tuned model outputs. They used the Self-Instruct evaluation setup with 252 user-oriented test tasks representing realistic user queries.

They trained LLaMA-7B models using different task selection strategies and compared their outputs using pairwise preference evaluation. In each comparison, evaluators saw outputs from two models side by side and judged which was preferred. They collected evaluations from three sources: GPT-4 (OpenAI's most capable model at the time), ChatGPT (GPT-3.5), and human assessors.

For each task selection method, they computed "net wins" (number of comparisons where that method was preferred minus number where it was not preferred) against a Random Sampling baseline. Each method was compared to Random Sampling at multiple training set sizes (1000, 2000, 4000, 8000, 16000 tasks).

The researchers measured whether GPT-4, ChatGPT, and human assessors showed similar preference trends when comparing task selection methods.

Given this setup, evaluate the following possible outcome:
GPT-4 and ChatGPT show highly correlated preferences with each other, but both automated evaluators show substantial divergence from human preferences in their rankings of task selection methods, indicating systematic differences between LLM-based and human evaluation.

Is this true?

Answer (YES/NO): NO